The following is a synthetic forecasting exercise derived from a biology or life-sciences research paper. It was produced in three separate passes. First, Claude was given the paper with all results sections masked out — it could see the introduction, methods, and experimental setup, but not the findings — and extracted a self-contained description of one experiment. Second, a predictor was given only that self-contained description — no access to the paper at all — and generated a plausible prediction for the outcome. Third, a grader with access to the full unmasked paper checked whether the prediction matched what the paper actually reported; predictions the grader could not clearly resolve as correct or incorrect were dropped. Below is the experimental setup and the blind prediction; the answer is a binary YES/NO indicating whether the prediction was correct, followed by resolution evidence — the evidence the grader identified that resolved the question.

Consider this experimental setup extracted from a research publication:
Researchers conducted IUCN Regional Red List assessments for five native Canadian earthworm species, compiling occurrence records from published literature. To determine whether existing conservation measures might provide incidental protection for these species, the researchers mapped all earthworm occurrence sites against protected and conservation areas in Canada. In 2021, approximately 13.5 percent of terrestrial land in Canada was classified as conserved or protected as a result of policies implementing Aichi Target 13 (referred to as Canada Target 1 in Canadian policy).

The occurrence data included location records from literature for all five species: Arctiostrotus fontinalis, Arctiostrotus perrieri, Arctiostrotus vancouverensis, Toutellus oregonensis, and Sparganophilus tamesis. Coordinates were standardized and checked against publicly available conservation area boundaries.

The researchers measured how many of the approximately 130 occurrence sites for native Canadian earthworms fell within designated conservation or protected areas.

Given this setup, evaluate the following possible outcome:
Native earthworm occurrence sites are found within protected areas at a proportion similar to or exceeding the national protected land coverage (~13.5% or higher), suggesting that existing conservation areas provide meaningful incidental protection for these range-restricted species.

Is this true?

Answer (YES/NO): NO